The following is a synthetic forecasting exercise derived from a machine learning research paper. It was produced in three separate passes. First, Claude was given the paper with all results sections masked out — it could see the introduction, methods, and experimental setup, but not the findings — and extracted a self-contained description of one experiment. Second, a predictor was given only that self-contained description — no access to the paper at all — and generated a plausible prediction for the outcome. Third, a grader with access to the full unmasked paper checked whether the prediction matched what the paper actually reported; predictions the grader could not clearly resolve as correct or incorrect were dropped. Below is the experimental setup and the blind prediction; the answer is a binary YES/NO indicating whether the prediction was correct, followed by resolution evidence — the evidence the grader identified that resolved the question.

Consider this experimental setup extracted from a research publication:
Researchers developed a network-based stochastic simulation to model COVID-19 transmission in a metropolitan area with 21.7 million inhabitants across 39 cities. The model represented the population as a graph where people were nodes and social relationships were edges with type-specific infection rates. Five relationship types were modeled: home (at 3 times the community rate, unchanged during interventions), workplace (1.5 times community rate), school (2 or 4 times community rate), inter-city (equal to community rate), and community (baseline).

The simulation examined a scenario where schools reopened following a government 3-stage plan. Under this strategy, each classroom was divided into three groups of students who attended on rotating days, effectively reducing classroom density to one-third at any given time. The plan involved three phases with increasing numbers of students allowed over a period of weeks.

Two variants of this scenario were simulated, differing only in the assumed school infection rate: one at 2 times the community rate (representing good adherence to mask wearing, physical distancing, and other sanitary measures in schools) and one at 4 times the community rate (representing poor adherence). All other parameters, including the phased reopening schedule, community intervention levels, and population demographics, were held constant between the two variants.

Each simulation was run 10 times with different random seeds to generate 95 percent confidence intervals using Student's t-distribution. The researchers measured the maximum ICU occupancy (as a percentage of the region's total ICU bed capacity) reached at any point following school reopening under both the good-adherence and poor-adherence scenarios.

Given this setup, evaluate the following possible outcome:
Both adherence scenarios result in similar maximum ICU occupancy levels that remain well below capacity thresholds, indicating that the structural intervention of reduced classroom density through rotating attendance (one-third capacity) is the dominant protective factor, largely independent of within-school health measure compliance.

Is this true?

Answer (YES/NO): NO